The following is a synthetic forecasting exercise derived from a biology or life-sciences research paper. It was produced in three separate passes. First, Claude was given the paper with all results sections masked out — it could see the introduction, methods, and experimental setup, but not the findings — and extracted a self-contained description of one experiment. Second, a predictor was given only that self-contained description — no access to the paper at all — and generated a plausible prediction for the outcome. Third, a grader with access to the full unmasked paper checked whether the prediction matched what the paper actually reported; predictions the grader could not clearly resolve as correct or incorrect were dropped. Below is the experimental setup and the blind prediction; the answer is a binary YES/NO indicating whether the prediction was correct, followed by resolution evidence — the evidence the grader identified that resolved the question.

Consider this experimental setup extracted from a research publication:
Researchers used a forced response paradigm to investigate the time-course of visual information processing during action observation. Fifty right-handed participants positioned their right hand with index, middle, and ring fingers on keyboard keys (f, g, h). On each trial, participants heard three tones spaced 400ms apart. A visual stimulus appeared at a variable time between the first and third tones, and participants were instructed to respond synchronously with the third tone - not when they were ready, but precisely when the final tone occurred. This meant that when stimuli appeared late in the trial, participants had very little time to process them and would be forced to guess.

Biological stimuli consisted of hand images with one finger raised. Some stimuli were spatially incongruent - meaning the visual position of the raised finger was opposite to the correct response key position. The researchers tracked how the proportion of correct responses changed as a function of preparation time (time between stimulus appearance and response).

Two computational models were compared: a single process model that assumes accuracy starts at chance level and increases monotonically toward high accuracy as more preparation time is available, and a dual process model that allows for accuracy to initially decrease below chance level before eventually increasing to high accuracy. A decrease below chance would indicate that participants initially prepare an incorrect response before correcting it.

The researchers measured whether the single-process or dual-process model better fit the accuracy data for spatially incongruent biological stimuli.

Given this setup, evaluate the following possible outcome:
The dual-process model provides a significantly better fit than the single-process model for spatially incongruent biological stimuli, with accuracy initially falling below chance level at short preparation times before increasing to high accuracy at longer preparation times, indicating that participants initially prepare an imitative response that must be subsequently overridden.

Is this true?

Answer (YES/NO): NO